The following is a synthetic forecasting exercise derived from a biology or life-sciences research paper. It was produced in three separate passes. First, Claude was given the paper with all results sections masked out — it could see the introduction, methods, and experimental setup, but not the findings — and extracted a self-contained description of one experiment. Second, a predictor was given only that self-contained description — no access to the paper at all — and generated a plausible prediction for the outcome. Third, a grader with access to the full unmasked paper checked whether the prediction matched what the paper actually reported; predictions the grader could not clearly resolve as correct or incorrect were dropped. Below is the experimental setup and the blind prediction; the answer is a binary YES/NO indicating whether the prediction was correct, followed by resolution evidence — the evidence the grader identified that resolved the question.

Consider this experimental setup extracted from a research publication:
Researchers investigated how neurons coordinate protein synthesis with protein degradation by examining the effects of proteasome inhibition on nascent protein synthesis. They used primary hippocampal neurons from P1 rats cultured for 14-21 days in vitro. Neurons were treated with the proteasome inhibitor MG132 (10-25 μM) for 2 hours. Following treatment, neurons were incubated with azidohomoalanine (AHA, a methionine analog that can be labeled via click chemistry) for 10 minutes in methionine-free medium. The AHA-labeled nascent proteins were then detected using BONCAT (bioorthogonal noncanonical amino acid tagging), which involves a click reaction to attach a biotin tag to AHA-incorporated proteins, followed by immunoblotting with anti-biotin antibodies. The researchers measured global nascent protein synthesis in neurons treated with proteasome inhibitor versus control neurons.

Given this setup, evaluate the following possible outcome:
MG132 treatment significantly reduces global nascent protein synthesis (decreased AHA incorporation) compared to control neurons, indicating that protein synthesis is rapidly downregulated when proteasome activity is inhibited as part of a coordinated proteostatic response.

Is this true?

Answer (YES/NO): YES